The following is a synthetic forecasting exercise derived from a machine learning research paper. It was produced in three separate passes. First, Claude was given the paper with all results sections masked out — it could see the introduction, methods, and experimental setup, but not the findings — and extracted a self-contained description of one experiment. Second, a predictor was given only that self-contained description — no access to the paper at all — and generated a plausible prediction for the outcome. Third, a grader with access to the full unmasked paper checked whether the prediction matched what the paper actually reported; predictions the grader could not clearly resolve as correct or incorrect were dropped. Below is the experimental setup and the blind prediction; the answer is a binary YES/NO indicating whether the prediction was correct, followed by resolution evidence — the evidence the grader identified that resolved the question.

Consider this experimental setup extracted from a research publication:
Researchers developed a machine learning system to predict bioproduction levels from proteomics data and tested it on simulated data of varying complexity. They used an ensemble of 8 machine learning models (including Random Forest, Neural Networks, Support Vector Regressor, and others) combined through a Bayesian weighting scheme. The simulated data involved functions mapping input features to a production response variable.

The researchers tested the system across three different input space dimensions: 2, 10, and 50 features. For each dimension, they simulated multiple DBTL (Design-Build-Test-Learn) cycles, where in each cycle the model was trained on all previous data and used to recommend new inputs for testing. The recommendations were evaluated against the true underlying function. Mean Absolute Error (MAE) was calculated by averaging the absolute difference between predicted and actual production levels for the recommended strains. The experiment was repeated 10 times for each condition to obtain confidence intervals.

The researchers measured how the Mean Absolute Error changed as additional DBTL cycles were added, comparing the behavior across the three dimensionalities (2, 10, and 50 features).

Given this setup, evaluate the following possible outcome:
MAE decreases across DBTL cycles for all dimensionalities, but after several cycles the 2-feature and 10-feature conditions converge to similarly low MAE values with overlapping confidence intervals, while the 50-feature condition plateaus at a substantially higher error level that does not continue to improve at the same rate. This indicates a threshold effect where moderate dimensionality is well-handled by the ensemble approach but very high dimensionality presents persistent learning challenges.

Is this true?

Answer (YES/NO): NO